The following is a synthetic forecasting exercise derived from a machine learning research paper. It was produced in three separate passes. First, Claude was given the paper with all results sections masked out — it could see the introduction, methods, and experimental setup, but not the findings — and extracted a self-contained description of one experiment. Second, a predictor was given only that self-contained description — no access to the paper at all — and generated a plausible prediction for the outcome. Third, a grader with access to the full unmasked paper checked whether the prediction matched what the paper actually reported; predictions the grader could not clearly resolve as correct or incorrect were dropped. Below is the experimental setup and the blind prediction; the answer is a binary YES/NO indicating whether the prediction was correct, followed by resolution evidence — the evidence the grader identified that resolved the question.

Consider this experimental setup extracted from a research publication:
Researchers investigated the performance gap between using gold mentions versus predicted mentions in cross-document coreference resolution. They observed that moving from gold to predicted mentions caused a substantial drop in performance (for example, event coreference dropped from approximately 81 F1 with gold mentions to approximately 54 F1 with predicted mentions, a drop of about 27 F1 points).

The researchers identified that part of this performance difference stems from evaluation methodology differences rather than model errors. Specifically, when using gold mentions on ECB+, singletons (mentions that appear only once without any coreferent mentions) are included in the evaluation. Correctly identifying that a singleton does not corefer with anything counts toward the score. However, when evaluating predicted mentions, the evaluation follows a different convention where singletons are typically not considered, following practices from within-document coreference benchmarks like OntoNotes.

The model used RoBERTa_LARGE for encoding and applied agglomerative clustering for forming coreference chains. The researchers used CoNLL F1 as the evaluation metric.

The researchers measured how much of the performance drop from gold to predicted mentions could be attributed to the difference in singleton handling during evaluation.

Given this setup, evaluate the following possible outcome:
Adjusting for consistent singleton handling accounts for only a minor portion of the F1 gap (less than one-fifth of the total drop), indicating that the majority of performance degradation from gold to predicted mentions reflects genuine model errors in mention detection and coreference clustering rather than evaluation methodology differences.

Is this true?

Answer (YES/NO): NO